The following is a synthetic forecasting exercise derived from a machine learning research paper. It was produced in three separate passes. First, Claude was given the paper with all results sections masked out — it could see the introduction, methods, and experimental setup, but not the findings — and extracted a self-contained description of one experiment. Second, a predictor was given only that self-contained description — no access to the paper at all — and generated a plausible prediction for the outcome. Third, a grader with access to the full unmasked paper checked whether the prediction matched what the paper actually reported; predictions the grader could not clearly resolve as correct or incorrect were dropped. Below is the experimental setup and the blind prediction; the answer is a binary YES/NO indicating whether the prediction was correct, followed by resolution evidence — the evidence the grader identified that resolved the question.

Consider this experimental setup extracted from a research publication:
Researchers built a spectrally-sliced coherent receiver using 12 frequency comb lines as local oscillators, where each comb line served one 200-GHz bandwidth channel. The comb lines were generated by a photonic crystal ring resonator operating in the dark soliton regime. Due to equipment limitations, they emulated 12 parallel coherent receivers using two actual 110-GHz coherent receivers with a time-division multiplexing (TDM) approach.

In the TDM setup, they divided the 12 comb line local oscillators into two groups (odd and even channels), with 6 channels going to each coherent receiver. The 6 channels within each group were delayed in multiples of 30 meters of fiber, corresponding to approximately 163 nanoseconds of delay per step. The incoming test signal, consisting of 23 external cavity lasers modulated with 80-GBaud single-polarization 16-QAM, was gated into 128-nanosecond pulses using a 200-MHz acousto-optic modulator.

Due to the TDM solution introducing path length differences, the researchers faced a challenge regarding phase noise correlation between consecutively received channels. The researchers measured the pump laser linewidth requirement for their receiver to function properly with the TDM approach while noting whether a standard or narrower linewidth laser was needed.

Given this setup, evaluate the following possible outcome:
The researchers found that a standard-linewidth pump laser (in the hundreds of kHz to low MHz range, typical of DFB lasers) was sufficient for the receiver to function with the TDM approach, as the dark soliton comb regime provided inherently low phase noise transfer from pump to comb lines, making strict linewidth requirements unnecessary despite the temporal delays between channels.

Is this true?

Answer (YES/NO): NO